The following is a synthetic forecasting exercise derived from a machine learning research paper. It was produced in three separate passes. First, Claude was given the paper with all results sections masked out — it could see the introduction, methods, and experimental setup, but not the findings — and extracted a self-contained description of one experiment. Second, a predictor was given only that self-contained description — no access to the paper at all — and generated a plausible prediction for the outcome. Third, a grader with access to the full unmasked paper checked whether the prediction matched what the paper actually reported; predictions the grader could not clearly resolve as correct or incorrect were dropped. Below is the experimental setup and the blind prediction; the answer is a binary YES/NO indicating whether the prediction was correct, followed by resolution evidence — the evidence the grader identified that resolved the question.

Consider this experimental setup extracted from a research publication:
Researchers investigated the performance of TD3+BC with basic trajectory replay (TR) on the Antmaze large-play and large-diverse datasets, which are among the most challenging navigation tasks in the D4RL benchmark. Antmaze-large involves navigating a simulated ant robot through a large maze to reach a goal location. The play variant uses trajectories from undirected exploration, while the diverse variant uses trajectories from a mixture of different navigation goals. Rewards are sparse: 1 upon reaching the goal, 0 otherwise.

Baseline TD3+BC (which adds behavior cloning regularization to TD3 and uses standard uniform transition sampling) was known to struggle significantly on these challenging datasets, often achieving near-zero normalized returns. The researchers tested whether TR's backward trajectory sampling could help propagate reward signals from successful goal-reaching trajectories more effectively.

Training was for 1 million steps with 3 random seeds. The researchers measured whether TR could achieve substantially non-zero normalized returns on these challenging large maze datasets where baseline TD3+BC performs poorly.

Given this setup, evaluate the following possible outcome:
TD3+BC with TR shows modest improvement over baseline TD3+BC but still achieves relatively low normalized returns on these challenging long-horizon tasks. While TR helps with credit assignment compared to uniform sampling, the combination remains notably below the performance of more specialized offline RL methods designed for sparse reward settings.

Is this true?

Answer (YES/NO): NO